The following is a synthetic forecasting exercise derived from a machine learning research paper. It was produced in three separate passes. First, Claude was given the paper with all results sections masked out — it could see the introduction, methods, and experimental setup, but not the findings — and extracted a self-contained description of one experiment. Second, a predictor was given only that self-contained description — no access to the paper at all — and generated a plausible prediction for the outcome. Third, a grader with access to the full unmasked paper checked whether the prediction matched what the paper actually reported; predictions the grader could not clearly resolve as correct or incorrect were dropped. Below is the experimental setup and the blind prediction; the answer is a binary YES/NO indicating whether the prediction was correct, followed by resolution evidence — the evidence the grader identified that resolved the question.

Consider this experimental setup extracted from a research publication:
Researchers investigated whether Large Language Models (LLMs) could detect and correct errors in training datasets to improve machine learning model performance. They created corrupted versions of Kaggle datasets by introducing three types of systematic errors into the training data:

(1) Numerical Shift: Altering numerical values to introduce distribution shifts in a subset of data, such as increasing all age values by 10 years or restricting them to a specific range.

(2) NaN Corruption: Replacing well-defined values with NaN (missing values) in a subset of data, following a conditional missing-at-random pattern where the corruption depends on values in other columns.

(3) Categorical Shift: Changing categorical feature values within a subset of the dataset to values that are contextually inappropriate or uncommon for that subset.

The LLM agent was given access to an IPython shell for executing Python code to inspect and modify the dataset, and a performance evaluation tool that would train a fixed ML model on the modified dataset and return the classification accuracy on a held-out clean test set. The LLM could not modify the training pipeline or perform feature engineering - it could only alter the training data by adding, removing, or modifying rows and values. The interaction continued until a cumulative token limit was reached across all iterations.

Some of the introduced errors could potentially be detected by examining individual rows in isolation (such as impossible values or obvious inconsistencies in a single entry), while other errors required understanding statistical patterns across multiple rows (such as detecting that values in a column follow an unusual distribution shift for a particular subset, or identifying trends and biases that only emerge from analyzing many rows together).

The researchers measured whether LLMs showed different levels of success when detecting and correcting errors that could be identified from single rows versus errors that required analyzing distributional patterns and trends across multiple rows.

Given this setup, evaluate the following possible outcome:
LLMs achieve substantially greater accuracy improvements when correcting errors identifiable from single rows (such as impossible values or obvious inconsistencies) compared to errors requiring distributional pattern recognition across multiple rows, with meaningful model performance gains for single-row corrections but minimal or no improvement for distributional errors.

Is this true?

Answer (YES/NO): YES